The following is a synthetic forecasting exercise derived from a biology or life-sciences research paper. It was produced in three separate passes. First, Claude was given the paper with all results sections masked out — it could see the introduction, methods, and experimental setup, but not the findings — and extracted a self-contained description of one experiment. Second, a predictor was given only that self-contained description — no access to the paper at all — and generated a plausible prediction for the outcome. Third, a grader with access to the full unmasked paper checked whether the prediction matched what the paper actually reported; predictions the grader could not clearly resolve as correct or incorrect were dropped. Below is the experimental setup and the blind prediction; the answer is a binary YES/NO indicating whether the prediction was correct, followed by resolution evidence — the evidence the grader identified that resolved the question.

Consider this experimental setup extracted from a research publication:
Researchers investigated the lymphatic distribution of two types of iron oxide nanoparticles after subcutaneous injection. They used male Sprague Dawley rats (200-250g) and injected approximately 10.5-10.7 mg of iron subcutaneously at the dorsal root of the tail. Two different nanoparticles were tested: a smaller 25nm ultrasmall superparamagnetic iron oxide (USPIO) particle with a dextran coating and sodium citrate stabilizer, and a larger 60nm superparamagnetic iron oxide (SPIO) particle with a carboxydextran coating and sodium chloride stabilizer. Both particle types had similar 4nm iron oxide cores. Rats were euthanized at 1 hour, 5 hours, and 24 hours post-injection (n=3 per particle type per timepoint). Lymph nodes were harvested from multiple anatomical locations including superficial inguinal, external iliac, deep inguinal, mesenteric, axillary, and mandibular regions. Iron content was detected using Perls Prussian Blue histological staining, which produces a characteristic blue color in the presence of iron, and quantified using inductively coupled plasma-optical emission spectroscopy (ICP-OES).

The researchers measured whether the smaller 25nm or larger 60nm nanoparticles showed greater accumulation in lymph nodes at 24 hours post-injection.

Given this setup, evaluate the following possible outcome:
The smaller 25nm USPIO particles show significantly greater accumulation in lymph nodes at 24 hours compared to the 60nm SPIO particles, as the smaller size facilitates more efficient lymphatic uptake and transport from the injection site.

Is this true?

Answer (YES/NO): YES